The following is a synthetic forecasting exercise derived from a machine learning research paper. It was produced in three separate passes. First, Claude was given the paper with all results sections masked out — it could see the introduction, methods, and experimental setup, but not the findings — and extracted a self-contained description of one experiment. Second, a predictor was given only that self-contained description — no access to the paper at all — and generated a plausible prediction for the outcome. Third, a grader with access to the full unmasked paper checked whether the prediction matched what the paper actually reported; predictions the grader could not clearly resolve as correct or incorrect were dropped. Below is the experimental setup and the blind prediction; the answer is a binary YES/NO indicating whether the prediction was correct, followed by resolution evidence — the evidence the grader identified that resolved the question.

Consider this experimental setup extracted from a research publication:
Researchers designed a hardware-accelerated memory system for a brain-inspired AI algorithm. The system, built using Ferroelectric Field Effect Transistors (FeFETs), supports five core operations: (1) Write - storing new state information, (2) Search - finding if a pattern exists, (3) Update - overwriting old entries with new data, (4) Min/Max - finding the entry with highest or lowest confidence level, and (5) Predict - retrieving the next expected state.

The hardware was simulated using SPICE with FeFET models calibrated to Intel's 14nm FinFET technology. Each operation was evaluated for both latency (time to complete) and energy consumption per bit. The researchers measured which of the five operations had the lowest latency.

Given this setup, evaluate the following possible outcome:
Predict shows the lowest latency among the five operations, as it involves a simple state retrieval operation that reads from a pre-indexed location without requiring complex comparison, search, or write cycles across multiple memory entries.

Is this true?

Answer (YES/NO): NO